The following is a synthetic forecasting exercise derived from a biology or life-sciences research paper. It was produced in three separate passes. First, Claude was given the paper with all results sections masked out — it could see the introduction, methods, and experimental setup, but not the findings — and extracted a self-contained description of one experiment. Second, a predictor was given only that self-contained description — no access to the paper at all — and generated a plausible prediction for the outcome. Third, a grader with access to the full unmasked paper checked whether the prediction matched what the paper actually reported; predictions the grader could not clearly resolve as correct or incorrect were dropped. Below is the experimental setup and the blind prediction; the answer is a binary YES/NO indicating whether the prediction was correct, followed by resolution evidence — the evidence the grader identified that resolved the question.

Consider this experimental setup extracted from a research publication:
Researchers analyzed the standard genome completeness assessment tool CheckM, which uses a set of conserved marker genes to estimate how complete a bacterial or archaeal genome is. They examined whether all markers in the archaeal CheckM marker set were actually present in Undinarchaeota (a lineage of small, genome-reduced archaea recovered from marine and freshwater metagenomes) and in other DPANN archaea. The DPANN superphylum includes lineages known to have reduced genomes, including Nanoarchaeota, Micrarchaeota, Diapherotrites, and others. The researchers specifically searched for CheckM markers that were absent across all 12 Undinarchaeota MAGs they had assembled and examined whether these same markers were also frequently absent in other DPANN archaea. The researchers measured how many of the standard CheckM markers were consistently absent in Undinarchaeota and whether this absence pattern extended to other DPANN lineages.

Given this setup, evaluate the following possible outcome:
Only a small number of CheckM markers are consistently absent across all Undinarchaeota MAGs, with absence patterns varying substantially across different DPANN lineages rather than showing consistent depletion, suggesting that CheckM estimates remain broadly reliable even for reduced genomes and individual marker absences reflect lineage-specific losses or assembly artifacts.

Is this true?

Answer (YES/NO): NO